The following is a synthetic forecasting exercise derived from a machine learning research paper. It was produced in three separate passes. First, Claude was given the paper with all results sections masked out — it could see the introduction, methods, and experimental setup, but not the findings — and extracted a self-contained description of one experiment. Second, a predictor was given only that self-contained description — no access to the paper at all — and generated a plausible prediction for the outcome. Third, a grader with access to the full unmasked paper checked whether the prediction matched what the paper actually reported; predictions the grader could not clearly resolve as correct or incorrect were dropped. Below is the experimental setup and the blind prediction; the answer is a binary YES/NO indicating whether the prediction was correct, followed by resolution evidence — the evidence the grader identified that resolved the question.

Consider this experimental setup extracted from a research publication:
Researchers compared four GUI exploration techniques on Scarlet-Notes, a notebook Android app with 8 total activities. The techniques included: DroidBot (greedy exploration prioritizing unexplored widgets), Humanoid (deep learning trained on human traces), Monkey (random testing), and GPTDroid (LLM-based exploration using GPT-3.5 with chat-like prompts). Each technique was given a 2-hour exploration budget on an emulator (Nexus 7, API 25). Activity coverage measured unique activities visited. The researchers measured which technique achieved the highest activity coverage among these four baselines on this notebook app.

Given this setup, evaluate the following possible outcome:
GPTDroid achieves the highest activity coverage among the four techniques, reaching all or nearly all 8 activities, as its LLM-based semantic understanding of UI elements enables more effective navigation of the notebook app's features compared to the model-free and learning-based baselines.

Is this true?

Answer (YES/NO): NO